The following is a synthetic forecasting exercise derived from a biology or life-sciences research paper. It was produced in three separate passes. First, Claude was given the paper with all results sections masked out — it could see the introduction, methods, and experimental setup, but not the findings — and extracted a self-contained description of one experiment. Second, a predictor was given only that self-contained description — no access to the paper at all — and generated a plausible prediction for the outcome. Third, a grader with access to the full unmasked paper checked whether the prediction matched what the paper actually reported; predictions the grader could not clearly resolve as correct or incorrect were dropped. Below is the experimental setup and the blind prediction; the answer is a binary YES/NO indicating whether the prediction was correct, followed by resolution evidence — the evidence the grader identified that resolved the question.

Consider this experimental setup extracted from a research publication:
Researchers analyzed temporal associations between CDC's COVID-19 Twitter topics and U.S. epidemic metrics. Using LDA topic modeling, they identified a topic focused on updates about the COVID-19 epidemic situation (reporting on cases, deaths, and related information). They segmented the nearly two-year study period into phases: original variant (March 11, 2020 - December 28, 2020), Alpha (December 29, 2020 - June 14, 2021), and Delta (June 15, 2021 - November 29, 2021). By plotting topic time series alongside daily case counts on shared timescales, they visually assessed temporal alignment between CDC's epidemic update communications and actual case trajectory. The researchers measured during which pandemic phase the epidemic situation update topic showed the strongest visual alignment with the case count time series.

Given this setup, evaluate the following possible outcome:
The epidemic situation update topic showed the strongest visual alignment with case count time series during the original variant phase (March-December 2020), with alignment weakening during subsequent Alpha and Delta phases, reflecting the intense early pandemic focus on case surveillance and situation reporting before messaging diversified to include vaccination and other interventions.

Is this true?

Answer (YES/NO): NO